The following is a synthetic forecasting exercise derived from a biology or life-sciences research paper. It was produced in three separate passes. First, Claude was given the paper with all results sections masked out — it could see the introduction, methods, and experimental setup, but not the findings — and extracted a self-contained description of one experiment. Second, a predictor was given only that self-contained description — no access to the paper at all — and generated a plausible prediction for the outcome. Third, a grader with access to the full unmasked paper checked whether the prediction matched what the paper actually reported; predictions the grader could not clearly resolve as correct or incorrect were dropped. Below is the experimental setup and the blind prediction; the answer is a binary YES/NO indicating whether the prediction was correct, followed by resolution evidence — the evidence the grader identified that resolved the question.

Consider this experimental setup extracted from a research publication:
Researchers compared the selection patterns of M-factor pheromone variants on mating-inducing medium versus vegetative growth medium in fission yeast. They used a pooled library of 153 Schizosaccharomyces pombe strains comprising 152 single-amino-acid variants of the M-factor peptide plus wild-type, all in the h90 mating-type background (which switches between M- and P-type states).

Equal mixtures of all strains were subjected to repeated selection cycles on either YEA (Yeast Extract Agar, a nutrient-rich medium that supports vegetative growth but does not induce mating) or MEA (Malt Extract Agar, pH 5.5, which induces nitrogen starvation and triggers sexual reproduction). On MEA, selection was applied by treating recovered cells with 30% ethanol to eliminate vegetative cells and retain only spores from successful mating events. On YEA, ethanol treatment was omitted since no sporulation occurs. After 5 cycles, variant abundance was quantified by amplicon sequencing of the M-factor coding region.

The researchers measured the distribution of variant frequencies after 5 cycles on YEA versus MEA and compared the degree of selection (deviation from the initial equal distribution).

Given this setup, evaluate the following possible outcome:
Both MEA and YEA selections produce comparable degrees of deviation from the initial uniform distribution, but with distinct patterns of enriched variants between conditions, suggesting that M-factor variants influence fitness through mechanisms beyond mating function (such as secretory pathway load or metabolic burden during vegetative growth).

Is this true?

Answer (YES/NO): NO